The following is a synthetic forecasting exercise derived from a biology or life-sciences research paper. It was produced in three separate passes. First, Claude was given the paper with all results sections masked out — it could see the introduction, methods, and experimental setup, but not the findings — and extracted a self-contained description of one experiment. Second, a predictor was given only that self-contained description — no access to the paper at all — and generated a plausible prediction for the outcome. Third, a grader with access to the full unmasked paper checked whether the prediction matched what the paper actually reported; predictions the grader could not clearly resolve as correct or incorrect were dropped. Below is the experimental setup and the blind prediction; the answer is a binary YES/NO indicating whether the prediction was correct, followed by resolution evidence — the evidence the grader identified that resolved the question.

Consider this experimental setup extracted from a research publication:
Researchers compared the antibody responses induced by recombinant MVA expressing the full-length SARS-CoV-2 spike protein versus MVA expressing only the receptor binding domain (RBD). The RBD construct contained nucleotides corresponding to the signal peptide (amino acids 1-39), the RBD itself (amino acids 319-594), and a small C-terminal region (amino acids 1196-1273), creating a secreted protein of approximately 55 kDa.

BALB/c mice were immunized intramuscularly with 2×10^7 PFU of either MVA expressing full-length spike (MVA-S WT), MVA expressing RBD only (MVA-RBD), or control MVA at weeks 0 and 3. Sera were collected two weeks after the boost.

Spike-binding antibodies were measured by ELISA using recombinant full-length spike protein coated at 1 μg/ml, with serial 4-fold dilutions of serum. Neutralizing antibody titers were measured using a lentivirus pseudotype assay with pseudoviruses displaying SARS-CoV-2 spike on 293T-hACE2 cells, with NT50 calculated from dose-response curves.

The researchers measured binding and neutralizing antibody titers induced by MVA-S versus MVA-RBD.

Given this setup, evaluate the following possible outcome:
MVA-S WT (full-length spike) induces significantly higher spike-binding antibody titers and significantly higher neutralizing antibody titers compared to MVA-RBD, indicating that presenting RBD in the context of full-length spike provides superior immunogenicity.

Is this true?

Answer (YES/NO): NO